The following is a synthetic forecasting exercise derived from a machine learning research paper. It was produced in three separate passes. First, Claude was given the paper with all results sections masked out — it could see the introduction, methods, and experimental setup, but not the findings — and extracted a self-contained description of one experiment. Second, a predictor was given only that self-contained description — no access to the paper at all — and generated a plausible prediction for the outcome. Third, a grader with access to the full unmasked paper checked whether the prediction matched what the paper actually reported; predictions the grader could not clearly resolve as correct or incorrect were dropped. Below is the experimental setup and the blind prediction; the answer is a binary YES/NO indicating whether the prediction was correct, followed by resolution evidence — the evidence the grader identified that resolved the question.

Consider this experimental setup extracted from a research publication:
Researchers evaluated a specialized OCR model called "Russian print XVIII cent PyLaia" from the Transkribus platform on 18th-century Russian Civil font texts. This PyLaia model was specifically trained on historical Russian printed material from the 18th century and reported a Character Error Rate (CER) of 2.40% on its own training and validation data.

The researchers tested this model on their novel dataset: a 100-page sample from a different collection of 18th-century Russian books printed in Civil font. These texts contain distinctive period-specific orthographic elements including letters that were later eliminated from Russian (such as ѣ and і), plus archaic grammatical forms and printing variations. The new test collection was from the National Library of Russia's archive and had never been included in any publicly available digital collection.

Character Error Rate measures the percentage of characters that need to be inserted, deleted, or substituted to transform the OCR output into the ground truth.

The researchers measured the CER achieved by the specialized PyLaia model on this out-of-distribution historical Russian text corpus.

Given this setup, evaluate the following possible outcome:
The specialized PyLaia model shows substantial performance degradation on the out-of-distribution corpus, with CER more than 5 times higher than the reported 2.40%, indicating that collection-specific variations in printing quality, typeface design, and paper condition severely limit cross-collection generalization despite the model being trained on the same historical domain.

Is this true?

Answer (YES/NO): YES